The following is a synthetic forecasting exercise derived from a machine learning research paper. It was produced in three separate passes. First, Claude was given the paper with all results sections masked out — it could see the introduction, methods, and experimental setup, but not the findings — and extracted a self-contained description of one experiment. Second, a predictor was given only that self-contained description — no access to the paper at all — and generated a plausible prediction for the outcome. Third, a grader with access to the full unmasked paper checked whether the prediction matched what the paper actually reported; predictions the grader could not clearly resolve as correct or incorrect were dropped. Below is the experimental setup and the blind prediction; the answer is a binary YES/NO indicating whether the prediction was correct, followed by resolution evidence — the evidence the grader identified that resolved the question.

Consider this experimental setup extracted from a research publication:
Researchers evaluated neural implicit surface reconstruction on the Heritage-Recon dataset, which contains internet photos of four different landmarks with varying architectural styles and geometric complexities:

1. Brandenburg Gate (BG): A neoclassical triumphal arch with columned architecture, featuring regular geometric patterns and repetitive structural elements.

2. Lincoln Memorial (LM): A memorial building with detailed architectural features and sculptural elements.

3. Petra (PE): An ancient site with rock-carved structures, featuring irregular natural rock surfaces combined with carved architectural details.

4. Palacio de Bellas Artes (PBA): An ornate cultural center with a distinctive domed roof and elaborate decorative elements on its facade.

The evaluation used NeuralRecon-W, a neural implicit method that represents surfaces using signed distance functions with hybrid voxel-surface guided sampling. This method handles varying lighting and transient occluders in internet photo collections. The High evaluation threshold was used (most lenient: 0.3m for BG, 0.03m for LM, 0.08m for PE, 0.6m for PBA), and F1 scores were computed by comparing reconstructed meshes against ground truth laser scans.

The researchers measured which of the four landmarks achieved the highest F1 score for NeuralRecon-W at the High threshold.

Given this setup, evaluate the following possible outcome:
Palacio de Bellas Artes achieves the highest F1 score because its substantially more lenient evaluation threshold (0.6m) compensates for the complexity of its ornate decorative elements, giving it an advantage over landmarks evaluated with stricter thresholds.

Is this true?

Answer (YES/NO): YES